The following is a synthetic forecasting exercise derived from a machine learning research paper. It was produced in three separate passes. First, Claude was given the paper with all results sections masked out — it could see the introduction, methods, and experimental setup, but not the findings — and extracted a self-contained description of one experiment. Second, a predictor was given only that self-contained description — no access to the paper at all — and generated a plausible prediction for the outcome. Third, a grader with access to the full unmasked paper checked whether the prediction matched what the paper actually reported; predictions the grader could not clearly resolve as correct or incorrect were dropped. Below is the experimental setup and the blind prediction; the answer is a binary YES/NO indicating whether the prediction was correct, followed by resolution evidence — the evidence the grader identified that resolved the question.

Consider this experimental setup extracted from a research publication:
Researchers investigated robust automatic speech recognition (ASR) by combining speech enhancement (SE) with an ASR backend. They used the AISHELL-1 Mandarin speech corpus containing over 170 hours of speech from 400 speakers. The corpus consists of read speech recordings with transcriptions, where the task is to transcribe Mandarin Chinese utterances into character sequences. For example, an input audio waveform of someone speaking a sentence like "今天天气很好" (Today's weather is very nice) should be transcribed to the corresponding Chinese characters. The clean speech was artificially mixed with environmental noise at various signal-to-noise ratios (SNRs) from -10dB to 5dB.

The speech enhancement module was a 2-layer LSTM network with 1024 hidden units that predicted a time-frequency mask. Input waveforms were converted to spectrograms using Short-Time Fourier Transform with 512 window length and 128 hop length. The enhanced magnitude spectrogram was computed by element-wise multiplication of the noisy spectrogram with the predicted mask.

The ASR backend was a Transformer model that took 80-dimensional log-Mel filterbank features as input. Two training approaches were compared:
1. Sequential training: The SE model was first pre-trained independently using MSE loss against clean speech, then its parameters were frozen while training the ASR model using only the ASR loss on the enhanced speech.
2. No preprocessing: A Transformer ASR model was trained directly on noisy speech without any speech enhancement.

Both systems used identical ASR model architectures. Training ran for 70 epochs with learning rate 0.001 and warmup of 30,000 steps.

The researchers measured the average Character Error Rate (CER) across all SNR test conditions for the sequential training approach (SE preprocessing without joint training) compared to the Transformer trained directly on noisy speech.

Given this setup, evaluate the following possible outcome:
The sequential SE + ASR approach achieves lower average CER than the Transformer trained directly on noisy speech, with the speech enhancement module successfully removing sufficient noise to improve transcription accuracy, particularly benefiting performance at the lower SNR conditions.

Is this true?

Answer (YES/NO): NO